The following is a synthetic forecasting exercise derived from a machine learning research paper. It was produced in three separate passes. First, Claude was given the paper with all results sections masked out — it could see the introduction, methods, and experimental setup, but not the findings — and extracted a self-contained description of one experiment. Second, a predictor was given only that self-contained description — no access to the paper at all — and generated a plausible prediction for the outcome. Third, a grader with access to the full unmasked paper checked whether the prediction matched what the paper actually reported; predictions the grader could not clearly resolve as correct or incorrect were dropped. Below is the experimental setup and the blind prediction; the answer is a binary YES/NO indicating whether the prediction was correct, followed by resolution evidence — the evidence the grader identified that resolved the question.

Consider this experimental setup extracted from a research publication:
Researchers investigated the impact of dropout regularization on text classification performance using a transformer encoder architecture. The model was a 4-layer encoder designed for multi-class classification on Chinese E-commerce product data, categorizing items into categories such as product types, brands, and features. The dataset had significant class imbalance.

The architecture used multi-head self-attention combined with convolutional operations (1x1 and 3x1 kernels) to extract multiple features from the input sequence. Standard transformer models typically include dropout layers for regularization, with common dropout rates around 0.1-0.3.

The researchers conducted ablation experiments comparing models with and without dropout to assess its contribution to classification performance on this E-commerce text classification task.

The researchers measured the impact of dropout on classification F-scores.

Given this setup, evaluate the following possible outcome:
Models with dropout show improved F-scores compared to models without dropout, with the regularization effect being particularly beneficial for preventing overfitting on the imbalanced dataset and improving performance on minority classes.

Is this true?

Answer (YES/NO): NO